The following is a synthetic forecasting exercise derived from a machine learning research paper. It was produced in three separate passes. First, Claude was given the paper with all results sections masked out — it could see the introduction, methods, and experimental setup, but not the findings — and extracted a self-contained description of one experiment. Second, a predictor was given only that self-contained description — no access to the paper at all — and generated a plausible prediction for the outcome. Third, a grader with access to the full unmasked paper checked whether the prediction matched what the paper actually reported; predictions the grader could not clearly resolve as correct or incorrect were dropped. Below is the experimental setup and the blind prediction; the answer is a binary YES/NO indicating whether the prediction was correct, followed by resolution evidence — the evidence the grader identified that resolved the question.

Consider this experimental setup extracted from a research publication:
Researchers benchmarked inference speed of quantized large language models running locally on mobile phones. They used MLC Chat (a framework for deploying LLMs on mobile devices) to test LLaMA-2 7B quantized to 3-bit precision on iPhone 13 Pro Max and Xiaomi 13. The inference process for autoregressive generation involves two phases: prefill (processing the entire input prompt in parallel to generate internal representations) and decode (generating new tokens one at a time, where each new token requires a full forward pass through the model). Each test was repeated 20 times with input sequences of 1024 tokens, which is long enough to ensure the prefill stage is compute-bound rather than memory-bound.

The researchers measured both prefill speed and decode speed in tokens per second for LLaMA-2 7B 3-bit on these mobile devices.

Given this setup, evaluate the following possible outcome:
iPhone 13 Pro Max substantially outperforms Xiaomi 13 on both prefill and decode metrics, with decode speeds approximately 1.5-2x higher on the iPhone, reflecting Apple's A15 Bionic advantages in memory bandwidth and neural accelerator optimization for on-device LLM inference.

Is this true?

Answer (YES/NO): NO